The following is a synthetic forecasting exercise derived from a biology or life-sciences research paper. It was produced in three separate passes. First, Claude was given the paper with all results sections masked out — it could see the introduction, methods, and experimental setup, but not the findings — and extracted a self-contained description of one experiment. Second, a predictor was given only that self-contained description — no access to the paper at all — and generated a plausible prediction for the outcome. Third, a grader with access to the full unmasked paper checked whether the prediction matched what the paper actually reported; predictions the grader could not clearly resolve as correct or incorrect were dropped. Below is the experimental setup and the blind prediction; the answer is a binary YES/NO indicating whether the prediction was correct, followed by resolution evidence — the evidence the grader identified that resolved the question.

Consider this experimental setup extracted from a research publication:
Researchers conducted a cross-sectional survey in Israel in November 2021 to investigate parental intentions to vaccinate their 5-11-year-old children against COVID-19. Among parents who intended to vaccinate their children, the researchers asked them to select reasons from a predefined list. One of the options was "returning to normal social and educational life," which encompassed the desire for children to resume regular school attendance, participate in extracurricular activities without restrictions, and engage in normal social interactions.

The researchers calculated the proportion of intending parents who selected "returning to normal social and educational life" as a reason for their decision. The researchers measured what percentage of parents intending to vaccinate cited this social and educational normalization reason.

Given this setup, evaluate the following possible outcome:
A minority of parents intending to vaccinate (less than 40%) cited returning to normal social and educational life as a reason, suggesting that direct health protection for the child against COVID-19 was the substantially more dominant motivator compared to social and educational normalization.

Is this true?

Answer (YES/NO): NO